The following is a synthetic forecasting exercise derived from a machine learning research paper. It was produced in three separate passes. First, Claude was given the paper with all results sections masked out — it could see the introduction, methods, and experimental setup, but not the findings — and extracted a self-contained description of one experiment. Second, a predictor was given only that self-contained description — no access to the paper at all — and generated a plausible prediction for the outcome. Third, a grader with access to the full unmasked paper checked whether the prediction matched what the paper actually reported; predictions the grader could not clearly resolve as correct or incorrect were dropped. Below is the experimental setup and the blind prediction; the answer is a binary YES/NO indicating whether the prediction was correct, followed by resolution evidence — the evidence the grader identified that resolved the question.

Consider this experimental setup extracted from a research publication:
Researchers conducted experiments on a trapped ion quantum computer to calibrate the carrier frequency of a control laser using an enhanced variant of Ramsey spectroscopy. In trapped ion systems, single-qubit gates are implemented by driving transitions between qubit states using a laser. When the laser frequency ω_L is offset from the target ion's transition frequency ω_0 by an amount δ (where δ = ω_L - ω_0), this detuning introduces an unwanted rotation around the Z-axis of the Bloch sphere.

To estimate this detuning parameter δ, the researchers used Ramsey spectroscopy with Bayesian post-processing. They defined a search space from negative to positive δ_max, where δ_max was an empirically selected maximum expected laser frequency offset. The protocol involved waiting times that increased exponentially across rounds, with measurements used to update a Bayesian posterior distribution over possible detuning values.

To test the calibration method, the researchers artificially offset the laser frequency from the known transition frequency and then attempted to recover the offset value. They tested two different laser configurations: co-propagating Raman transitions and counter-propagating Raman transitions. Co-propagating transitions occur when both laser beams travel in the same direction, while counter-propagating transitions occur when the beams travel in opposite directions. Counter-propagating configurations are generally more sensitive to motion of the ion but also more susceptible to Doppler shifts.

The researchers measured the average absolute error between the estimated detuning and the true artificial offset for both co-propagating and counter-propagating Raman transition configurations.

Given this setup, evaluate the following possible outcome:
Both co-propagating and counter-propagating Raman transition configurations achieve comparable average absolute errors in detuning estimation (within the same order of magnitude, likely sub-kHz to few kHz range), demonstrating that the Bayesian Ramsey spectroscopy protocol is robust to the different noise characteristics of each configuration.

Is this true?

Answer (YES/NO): YES